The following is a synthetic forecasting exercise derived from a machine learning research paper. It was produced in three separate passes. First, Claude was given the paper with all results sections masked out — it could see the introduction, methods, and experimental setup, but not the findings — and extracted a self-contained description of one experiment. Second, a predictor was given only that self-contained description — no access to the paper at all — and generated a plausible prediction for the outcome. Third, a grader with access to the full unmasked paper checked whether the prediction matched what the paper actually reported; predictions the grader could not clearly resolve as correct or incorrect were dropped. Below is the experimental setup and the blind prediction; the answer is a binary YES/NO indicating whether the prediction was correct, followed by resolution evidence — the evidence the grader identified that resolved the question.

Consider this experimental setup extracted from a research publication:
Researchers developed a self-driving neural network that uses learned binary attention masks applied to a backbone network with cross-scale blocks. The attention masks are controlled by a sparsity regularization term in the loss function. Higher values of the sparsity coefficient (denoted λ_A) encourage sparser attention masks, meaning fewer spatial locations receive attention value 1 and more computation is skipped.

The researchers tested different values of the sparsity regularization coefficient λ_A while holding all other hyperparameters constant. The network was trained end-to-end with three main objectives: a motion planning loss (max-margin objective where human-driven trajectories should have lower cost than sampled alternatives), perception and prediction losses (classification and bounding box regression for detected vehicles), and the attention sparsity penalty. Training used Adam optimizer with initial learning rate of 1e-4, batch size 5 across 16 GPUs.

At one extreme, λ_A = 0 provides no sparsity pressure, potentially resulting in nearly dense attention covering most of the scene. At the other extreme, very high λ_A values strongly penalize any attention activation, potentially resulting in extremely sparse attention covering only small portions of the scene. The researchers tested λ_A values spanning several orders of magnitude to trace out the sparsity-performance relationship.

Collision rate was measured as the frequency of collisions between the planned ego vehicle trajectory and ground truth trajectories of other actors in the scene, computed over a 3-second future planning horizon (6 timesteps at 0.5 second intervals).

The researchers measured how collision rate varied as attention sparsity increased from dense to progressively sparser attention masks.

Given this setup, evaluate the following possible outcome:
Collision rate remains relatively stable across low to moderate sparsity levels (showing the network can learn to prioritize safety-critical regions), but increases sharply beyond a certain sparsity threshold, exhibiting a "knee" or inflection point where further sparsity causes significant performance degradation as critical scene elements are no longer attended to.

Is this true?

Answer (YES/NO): NO